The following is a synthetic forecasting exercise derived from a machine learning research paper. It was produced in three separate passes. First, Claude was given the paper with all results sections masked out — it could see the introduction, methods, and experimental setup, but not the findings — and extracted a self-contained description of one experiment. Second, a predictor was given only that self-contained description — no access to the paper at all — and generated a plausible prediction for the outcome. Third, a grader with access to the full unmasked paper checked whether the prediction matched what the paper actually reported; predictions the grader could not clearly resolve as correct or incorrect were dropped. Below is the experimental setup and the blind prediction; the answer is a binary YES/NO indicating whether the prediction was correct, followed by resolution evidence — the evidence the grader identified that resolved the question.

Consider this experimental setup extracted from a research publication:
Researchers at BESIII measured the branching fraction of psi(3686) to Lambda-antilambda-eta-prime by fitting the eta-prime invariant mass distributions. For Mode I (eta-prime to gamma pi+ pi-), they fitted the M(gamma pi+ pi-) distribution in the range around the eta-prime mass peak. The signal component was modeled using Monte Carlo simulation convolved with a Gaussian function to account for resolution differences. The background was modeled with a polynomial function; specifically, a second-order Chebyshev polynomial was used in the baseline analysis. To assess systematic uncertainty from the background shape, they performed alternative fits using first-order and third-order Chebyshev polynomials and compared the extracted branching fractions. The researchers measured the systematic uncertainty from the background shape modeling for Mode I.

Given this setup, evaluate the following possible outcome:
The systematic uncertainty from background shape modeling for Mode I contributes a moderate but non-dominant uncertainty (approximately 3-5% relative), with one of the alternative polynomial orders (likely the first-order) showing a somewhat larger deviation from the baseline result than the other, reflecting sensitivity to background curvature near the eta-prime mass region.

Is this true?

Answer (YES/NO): NO